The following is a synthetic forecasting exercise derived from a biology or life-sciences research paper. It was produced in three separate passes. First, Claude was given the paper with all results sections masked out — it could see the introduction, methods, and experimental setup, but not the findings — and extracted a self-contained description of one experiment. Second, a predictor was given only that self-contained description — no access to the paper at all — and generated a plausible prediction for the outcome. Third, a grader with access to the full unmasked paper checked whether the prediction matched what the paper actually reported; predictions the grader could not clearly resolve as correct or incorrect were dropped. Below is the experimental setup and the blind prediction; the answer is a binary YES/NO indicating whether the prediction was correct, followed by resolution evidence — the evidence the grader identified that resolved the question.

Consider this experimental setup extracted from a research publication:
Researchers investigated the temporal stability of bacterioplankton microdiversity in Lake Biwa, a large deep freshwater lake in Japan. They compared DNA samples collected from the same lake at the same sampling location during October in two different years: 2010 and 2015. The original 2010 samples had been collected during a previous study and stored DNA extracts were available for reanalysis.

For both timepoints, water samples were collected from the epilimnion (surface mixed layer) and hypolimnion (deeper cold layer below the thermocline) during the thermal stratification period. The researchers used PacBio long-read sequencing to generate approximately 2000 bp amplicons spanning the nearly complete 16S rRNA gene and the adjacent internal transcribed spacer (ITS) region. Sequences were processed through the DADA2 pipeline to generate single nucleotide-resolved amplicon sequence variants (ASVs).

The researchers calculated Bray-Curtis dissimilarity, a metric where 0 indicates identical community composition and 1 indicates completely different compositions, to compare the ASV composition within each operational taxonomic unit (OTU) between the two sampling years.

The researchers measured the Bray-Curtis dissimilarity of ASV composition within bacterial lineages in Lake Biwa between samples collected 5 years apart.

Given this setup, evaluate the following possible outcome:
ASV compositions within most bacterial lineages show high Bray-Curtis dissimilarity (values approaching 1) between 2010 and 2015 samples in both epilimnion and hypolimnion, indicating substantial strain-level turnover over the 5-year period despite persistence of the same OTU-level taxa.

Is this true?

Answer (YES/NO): NO